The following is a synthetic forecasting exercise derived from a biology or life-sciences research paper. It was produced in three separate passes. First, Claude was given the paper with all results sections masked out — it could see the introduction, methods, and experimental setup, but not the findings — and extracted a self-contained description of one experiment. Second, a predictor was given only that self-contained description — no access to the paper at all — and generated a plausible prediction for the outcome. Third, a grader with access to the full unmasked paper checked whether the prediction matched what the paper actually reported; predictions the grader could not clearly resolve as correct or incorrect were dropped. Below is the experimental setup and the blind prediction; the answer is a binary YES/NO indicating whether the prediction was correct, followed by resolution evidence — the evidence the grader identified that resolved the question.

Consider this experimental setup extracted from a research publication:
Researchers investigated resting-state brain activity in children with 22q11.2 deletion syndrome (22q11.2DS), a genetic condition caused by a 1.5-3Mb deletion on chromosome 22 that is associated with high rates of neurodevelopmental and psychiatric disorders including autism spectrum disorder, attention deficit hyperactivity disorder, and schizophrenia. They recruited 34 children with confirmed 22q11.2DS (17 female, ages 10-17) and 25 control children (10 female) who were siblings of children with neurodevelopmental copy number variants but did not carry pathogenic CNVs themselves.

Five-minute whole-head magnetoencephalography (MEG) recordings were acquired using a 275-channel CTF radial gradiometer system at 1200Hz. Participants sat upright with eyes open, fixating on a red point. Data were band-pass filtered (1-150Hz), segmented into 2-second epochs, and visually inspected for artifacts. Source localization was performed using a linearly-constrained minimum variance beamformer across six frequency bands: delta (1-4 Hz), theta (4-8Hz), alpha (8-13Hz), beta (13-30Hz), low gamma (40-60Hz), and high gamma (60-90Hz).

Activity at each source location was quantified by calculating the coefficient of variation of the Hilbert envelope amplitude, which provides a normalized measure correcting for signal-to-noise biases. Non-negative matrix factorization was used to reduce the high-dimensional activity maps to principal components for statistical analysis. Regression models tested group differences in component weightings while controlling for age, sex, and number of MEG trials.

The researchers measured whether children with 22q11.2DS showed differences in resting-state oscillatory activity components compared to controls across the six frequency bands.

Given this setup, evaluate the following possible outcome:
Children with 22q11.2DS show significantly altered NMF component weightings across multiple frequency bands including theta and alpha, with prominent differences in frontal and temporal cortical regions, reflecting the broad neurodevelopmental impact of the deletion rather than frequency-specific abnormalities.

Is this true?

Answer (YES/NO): NO